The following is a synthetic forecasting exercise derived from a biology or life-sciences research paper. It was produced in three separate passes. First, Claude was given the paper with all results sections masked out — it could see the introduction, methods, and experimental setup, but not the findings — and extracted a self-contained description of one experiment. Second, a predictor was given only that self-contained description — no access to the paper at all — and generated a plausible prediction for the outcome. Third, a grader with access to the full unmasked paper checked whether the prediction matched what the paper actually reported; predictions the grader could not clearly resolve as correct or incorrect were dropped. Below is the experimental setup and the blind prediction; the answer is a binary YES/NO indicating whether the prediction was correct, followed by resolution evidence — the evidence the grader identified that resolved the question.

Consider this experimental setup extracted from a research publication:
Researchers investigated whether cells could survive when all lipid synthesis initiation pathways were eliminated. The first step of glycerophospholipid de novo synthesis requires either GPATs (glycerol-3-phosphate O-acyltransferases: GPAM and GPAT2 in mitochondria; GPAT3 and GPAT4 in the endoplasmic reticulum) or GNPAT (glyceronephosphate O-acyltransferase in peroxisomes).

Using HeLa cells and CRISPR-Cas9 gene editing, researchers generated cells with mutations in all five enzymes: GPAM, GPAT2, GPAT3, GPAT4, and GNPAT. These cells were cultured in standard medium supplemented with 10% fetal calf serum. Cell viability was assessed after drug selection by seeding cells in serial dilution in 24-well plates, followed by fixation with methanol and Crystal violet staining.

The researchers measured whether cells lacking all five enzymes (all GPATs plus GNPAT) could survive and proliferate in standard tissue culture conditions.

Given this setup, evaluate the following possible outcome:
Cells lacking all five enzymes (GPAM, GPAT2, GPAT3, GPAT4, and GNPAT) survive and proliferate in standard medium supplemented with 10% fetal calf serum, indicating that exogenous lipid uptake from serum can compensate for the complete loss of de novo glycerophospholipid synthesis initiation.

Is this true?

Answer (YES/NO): NO